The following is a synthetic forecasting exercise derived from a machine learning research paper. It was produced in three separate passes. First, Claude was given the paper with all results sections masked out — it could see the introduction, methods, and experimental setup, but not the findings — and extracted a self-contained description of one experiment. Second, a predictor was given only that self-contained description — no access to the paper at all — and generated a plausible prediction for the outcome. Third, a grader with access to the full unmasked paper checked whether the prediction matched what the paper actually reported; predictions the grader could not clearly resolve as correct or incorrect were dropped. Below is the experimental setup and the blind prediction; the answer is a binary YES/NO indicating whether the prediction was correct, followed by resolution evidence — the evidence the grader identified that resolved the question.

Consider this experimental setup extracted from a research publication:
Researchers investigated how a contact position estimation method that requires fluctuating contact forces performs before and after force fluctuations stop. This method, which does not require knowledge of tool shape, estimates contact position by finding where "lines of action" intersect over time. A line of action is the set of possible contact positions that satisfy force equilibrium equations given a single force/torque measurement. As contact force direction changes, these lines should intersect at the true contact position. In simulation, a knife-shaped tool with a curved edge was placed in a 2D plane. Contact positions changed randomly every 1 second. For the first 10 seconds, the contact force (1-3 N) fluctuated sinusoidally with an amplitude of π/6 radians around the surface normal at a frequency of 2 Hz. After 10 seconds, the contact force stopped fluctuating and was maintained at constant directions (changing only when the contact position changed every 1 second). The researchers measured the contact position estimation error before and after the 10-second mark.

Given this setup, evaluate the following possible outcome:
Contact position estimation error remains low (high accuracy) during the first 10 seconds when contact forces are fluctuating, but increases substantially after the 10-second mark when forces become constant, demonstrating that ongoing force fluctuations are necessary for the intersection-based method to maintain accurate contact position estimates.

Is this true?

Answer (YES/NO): YES